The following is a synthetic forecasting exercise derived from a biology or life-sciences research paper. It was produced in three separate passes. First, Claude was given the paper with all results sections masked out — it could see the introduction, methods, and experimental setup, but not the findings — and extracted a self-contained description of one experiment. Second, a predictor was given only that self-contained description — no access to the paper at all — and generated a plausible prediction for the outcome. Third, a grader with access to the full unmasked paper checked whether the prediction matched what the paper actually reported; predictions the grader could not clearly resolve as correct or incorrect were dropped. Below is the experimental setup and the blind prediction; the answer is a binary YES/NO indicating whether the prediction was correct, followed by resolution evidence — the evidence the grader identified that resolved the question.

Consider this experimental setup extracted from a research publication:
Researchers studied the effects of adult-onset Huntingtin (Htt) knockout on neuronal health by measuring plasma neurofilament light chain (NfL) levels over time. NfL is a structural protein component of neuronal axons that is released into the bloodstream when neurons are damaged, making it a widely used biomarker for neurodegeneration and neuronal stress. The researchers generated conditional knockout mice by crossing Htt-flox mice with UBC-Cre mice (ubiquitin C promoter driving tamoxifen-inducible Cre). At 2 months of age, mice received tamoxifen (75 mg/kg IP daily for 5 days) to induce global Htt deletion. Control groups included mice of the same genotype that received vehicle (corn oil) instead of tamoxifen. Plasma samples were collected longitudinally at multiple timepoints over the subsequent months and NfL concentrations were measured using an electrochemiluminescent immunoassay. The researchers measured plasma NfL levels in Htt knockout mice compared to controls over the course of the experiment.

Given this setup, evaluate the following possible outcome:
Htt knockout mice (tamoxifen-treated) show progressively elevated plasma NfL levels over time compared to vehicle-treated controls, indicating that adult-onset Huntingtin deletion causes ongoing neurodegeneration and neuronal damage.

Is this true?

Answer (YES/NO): NO